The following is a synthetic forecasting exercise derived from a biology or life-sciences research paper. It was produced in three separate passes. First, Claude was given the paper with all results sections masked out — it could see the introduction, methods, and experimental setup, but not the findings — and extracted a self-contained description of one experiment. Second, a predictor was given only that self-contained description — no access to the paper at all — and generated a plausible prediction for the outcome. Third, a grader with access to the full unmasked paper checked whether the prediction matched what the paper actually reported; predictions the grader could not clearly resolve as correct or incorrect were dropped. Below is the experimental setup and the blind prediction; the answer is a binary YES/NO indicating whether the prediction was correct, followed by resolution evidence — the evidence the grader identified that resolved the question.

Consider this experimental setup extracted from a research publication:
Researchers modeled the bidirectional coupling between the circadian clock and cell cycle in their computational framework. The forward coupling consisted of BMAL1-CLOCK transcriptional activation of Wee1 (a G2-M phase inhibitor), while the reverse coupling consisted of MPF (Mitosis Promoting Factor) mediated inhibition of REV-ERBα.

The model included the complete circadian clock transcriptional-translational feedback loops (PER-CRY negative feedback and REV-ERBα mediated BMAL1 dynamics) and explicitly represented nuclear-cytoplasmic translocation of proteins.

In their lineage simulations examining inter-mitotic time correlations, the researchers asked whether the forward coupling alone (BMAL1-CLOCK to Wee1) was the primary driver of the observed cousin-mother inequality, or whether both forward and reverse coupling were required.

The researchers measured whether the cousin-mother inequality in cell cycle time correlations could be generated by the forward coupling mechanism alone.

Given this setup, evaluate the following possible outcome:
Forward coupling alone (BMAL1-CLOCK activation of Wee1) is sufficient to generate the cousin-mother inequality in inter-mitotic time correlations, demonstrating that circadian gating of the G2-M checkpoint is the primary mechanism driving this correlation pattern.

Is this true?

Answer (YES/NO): YES